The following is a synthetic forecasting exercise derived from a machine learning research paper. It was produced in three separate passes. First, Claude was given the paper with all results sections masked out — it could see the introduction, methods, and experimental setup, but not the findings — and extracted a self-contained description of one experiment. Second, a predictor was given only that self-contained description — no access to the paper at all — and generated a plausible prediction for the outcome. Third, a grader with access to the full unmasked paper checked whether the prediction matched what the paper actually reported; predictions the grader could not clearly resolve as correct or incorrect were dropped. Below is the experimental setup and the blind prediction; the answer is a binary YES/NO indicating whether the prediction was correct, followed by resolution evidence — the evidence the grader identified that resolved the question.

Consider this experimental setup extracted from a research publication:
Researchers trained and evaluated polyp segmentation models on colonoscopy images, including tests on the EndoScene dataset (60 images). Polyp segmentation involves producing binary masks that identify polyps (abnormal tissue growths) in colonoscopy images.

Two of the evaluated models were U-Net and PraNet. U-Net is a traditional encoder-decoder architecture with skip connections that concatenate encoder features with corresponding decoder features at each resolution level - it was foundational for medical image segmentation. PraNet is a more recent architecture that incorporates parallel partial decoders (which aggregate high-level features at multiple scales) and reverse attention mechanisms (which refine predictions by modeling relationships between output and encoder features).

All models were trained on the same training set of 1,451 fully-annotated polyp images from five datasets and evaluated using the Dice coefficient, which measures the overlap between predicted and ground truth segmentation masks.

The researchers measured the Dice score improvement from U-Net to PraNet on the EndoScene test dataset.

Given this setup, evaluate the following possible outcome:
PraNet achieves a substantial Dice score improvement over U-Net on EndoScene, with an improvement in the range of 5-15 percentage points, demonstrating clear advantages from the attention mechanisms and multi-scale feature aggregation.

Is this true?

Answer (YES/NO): NO